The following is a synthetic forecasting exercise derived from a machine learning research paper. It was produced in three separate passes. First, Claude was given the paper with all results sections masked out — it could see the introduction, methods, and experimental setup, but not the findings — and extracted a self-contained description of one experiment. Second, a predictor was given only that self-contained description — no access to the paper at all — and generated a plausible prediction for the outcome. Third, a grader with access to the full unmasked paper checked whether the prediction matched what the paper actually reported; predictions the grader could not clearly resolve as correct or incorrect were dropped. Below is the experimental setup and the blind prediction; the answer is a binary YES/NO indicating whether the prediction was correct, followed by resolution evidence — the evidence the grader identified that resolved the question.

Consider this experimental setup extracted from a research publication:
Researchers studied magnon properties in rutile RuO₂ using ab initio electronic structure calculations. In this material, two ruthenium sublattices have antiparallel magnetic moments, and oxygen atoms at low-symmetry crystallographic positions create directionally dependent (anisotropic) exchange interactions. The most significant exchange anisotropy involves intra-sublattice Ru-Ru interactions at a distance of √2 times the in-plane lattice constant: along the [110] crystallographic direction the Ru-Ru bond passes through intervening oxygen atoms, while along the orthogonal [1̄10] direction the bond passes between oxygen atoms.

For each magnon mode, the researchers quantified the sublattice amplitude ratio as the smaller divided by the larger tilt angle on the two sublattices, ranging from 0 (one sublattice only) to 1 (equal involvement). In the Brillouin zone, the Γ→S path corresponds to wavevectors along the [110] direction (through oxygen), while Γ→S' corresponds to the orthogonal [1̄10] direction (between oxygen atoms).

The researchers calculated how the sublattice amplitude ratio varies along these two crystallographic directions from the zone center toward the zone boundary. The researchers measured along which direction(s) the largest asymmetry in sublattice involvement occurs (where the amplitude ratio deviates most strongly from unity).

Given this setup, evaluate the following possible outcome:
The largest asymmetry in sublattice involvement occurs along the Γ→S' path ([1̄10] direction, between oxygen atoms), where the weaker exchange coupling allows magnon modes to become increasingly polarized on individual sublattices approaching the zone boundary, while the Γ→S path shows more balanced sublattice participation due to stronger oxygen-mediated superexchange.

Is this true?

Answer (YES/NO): NO